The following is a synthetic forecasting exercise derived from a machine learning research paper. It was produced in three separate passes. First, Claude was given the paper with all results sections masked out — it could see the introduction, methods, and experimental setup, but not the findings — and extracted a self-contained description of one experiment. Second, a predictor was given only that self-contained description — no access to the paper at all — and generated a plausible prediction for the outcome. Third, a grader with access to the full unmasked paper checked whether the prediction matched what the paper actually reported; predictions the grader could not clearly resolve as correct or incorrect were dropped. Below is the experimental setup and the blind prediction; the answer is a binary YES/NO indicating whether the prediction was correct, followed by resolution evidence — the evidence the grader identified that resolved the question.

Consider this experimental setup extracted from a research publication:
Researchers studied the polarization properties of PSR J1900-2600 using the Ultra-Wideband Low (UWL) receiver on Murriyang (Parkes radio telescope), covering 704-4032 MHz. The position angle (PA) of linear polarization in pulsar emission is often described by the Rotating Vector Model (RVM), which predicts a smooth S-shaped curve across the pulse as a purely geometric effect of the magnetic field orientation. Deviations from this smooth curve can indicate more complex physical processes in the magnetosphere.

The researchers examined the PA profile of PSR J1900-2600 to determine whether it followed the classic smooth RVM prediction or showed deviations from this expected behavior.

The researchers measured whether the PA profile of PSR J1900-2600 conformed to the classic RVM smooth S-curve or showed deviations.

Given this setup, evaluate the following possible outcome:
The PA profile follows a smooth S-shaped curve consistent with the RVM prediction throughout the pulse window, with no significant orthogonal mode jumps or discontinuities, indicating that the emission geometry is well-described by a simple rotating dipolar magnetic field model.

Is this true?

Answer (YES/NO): NO